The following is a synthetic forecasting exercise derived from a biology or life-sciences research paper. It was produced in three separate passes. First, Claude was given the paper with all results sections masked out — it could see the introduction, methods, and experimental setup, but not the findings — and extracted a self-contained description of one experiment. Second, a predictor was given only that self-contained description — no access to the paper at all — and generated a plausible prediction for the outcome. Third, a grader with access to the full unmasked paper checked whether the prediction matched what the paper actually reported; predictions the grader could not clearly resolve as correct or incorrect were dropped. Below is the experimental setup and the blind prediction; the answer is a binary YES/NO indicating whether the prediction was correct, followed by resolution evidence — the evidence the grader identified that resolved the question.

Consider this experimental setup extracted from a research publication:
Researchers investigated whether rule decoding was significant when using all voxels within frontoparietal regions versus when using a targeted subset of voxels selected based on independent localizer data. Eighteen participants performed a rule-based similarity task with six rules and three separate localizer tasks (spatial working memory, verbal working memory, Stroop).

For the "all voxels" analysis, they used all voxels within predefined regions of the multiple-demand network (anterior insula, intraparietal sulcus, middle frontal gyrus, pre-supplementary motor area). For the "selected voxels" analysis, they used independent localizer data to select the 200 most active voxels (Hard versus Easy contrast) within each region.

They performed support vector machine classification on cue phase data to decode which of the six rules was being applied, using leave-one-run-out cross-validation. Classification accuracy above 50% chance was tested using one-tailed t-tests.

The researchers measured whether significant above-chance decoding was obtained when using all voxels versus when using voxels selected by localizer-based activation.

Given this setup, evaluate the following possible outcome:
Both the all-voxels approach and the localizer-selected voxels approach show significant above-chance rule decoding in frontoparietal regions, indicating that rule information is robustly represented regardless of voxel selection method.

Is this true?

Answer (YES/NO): YES